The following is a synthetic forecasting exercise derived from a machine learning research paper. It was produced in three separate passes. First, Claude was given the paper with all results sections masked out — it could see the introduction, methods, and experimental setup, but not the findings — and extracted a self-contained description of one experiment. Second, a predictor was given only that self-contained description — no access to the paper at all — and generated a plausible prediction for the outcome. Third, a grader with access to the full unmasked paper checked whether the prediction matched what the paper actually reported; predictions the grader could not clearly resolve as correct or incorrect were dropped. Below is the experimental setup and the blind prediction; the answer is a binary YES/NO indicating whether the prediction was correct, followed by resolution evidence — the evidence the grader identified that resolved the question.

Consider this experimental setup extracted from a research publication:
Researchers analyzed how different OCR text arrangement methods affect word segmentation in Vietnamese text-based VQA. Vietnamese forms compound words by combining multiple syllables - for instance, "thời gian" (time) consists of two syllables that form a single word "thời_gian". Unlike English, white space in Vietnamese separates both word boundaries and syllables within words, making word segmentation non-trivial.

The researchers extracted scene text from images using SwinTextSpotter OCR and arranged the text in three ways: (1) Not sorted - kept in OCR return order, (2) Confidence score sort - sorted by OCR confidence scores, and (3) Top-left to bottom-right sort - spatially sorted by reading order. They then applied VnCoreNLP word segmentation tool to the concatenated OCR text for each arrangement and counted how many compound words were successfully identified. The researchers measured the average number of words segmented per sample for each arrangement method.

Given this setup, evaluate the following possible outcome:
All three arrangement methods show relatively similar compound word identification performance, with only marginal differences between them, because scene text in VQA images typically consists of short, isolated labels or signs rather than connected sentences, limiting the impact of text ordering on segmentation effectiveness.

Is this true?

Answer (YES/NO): NO